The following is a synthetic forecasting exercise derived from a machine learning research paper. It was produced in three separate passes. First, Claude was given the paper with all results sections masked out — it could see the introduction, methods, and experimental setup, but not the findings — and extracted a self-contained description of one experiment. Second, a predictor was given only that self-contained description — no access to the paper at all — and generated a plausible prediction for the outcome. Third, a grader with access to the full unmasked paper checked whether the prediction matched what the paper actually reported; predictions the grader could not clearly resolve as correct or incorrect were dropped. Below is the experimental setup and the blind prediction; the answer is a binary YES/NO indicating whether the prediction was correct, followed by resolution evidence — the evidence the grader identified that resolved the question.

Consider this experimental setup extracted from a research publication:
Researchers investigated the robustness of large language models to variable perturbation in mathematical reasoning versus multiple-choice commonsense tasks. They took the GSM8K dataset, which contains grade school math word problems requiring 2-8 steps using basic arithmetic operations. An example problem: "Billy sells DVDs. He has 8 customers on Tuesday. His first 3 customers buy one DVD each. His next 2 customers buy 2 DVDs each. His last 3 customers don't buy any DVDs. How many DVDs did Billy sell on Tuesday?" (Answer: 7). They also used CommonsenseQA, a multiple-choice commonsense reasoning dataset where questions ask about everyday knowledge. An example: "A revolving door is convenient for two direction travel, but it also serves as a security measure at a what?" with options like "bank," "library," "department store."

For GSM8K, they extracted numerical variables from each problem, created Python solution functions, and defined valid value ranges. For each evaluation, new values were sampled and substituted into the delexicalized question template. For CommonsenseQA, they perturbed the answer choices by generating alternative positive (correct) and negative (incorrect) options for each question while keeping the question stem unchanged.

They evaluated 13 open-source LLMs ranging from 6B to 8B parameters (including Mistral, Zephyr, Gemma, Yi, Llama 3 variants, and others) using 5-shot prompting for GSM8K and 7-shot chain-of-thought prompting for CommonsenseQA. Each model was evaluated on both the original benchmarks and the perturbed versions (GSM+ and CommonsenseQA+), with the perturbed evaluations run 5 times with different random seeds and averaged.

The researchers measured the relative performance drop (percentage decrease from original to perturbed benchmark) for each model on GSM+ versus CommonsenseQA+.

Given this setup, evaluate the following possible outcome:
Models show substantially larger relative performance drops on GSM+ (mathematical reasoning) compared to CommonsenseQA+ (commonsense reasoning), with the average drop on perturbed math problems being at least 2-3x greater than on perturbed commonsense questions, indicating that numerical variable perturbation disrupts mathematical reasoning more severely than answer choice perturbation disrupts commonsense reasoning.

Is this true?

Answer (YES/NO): YES